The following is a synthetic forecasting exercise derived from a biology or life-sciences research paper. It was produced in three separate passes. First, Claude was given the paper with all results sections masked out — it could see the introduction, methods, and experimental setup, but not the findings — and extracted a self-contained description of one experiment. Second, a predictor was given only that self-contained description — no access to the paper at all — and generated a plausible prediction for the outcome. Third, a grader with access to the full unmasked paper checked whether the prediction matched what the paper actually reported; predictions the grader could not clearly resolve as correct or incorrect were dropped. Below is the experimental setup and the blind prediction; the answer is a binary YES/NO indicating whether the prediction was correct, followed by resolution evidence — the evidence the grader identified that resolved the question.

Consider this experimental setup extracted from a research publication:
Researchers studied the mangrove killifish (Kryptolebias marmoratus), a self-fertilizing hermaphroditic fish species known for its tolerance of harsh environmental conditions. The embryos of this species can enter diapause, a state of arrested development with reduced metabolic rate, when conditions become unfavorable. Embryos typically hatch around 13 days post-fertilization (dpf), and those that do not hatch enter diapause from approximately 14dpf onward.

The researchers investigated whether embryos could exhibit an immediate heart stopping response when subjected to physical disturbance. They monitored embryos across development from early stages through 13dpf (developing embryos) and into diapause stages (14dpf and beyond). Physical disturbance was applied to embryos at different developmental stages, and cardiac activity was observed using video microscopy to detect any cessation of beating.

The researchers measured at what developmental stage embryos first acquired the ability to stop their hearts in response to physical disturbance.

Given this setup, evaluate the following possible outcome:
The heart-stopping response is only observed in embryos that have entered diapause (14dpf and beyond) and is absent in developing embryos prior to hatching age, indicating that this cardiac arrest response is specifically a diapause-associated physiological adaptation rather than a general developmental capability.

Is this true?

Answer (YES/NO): NO